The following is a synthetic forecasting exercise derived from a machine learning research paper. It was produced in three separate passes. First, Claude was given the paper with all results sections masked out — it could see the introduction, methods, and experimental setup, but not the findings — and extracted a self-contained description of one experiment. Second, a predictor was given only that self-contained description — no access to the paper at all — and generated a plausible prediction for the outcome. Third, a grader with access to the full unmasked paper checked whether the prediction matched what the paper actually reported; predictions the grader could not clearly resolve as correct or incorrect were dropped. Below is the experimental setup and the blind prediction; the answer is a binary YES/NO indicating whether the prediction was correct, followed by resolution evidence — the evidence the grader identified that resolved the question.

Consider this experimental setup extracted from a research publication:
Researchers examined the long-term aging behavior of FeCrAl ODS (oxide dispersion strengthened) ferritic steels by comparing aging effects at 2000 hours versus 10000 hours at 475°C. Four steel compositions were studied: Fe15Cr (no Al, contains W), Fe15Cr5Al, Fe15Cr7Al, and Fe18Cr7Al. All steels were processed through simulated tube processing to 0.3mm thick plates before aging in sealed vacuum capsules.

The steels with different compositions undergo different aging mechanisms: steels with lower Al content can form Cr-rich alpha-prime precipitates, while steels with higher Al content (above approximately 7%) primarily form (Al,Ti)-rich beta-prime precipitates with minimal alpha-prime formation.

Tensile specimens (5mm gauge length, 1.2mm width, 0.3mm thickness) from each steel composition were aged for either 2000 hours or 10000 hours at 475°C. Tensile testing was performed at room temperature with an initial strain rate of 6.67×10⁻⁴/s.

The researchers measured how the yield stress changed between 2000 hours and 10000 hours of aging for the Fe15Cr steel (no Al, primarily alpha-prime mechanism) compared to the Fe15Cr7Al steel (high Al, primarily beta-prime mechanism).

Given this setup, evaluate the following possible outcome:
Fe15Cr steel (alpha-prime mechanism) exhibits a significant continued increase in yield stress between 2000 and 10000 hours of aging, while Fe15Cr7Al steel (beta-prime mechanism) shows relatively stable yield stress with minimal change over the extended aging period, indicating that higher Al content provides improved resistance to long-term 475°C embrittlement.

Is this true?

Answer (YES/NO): NO